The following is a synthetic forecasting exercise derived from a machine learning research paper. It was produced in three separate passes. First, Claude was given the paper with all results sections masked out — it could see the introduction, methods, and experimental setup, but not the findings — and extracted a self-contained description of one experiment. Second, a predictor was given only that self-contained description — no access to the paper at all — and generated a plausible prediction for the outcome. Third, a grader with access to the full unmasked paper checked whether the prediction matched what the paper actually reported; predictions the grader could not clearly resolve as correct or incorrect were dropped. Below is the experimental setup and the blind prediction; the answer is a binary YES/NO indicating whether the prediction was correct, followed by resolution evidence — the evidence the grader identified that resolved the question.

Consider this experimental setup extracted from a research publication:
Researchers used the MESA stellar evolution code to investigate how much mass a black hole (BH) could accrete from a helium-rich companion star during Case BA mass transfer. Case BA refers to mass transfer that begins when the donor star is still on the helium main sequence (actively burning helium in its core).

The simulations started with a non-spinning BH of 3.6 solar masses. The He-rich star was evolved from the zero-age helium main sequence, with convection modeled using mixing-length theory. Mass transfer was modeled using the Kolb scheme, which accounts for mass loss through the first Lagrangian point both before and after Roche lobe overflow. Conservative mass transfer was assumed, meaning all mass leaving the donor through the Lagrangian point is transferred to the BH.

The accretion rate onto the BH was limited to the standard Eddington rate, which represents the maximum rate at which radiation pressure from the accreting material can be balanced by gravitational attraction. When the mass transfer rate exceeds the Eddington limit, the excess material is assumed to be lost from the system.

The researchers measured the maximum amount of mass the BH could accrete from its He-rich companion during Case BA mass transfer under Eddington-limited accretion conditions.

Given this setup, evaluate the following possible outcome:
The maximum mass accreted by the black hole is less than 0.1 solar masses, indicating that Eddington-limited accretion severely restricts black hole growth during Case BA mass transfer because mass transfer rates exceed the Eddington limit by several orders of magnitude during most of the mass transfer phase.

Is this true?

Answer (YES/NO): NO